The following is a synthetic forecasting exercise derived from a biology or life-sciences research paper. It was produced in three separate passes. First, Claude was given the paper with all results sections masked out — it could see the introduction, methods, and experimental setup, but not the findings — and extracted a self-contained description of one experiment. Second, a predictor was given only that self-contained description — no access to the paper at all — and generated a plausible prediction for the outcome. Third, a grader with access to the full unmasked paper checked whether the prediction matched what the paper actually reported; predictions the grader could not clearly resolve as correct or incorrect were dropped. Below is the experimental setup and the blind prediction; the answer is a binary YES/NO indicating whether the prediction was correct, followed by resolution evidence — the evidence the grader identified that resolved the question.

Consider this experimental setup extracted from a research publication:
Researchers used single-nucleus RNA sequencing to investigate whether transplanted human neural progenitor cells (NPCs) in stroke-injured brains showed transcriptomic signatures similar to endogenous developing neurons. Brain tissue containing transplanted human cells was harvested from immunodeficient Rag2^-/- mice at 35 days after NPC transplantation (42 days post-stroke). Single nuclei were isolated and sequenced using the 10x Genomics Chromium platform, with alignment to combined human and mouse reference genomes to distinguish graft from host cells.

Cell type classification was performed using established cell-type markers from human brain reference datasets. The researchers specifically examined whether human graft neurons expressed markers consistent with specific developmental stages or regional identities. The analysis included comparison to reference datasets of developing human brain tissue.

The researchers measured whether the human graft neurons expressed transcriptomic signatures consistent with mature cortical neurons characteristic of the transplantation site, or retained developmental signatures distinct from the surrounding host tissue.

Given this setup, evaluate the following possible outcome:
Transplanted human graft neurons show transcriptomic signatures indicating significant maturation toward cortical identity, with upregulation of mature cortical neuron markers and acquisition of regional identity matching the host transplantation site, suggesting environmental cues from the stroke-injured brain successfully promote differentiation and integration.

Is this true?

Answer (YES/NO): YES